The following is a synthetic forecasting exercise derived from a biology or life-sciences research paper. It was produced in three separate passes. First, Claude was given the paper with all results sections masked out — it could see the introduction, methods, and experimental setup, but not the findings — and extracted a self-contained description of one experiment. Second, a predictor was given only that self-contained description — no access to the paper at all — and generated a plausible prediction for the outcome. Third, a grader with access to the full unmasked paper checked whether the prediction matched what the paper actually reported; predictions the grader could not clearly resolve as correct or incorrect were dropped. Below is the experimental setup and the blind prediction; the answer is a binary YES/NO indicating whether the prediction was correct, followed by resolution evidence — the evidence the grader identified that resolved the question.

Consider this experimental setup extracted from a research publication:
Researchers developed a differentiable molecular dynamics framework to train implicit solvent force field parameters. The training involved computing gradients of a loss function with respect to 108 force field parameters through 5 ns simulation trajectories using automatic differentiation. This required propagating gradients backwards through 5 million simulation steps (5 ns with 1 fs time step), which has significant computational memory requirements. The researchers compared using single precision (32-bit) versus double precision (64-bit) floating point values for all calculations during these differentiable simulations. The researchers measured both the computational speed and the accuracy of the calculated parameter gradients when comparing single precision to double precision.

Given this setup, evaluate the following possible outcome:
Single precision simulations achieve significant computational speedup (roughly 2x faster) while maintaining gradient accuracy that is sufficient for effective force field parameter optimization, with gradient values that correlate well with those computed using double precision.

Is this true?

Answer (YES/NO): NO